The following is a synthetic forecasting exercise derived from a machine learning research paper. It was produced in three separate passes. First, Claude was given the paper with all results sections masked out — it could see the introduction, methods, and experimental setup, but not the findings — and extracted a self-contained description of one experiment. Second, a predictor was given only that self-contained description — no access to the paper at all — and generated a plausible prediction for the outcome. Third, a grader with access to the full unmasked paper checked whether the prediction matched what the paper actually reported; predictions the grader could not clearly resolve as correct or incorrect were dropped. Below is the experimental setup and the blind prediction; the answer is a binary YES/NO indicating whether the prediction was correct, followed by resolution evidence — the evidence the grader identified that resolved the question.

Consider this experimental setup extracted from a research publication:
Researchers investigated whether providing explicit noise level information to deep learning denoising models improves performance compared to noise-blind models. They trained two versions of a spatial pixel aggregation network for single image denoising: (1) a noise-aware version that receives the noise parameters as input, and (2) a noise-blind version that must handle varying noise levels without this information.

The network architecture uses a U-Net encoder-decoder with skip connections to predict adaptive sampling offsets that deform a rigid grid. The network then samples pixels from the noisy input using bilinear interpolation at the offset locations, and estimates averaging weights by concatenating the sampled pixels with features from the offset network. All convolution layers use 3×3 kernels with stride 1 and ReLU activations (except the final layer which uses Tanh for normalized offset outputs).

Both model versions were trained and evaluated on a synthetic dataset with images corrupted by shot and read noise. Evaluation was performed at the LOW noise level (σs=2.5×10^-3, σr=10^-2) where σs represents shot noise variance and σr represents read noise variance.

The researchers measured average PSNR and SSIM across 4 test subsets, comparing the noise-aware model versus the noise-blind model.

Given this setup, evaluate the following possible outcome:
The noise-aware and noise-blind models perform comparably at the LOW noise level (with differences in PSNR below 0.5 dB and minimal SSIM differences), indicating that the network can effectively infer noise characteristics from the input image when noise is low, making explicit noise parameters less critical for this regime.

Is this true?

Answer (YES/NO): YES